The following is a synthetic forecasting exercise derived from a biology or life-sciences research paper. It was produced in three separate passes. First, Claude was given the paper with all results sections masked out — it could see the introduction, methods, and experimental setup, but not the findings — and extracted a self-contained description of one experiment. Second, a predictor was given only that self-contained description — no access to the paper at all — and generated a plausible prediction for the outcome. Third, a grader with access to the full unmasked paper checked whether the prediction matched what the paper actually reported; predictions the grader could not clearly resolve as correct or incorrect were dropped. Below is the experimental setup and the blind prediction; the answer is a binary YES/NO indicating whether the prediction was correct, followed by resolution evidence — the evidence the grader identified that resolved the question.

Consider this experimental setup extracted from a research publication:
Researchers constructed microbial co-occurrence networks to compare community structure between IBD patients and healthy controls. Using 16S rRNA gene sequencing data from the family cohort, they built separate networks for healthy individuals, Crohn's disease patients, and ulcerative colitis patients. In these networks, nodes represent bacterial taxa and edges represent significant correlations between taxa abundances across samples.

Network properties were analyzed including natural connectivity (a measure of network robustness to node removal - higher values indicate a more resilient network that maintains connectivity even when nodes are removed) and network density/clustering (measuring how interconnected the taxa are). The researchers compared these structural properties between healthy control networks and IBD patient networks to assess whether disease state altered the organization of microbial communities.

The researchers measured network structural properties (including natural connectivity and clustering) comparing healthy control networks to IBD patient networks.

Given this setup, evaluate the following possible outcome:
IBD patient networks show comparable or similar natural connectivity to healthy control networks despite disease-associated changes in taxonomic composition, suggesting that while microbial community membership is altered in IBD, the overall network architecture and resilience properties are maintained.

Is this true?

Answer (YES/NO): NO